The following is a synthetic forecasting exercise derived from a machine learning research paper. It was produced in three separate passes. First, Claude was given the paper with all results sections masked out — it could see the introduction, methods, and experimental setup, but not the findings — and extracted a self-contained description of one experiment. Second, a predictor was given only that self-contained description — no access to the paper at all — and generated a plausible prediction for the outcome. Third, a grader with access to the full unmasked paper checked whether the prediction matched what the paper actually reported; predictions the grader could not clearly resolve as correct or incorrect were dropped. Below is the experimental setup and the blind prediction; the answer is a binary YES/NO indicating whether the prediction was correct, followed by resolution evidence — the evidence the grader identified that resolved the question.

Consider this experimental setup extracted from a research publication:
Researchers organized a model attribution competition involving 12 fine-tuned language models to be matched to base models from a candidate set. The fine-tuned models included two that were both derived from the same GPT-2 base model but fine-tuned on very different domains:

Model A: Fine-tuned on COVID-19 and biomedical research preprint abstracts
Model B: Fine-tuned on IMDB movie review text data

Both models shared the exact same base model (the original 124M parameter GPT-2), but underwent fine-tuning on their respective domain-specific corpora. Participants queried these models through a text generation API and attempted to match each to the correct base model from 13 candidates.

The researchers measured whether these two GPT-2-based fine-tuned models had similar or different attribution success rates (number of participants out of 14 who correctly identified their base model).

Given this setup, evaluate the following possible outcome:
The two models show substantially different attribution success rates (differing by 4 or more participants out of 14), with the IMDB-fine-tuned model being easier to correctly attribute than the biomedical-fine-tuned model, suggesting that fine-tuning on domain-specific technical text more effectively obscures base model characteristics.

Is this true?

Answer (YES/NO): YES